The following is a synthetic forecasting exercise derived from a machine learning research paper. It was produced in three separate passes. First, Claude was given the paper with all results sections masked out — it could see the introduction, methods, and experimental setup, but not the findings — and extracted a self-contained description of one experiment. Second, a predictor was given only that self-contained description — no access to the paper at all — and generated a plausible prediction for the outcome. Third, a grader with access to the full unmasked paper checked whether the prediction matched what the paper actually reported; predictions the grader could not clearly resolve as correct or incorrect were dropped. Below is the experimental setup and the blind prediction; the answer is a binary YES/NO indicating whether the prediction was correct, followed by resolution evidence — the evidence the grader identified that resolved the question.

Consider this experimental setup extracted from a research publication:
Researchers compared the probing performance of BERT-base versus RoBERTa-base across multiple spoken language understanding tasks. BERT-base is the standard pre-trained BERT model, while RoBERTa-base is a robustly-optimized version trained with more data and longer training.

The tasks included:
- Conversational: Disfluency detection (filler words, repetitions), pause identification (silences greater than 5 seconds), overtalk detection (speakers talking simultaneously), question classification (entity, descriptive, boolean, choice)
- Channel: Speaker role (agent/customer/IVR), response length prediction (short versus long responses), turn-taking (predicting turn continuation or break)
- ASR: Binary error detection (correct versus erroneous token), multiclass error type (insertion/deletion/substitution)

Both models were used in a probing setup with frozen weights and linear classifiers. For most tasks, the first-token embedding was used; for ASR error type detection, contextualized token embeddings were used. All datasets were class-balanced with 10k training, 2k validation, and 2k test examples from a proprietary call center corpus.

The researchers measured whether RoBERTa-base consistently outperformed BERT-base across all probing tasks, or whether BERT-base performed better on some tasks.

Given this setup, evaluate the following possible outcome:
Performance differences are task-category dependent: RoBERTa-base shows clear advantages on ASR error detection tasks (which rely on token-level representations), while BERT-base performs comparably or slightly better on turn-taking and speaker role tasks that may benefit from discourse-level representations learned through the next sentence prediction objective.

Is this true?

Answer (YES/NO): NO